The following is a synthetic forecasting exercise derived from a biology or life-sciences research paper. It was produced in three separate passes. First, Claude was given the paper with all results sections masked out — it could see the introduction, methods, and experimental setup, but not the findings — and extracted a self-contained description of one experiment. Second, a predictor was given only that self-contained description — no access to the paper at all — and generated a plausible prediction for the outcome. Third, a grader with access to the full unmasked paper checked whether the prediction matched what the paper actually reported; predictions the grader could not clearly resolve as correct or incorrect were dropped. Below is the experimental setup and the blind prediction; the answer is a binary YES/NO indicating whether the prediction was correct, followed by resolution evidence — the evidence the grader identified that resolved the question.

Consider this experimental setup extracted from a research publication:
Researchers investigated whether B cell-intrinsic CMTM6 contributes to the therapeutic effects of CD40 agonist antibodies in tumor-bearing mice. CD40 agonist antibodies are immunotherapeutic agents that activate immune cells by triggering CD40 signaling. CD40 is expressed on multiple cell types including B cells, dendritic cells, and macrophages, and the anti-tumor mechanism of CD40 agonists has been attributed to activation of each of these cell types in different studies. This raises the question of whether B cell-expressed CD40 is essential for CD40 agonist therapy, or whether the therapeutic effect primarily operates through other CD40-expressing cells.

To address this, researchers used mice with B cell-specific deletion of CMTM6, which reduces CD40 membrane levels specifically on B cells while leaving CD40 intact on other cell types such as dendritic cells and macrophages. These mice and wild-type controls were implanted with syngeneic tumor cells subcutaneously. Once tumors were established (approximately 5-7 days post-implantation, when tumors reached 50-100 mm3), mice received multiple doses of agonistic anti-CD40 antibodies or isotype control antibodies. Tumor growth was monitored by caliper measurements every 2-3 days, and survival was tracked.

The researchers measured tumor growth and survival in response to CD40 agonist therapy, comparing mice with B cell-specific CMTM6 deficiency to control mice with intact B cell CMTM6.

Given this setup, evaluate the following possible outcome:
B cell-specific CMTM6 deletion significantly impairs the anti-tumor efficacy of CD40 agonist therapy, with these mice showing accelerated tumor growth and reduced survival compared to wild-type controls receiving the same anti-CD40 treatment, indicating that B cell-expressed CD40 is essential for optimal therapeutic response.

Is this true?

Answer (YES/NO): YES